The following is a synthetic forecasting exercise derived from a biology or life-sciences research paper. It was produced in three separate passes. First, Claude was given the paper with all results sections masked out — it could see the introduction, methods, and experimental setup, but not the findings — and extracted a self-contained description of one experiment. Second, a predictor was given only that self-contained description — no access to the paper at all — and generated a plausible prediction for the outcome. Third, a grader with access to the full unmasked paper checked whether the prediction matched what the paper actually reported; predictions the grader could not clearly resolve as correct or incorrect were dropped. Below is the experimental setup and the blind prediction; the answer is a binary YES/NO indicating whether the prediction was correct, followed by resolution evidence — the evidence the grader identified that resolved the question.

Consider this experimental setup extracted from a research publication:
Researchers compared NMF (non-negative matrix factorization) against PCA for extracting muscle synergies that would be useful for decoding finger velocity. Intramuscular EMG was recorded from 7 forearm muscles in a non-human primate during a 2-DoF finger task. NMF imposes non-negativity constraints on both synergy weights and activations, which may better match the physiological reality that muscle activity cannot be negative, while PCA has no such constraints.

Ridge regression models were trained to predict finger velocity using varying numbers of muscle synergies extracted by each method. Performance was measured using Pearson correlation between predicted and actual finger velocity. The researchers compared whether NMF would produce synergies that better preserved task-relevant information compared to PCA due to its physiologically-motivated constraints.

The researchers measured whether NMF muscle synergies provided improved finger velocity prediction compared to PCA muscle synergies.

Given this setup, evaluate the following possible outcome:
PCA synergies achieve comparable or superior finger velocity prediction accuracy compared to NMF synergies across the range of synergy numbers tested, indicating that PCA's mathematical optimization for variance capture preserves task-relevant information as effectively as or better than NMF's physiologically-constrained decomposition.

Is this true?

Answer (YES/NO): YES